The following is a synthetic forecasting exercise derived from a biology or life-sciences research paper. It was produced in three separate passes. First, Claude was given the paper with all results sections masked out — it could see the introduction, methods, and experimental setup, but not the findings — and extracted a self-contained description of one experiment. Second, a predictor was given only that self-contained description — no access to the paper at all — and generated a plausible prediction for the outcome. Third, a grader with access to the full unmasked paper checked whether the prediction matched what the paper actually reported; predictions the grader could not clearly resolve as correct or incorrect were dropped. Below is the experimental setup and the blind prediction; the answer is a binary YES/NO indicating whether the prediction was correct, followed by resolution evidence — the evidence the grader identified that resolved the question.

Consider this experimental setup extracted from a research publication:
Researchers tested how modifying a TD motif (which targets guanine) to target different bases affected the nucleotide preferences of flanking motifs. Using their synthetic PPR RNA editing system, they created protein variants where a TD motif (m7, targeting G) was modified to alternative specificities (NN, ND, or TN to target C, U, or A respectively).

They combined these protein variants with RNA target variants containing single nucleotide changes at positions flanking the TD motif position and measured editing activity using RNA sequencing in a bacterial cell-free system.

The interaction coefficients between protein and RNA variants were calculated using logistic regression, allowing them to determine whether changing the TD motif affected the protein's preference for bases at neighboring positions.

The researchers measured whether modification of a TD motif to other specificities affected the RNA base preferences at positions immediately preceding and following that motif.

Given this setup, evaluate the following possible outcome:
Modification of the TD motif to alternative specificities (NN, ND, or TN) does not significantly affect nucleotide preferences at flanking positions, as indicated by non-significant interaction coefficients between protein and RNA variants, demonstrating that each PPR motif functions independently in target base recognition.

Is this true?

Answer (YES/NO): NO